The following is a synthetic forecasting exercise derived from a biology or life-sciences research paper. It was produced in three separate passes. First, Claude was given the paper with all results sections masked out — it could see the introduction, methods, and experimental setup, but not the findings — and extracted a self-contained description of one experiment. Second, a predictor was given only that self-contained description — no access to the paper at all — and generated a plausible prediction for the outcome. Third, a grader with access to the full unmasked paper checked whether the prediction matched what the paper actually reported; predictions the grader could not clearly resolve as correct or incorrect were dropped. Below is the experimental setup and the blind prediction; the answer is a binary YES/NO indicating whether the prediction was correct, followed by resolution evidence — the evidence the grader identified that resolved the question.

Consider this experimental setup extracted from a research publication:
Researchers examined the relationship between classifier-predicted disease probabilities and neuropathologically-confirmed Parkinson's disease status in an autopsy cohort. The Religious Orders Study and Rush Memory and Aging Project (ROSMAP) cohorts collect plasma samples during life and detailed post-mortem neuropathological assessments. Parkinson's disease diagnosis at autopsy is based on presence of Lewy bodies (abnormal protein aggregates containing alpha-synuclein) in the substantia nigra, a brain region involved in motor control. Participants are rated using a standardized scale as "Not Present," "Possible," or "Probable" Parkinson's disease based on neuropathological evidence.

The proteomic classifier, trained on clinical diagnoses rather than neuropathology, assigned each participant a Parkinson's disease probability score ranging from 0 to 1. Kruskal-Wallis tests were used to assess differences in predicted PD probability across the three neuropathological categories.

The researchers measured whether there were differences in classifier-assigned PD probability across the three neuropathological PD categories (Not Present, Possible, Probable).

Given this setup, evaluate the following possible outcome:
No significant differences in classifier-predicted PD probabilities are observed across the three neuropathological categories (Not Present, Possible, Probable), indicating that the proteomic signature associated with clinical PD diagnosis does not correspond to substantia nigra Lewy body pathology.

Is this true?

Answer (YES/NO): NO